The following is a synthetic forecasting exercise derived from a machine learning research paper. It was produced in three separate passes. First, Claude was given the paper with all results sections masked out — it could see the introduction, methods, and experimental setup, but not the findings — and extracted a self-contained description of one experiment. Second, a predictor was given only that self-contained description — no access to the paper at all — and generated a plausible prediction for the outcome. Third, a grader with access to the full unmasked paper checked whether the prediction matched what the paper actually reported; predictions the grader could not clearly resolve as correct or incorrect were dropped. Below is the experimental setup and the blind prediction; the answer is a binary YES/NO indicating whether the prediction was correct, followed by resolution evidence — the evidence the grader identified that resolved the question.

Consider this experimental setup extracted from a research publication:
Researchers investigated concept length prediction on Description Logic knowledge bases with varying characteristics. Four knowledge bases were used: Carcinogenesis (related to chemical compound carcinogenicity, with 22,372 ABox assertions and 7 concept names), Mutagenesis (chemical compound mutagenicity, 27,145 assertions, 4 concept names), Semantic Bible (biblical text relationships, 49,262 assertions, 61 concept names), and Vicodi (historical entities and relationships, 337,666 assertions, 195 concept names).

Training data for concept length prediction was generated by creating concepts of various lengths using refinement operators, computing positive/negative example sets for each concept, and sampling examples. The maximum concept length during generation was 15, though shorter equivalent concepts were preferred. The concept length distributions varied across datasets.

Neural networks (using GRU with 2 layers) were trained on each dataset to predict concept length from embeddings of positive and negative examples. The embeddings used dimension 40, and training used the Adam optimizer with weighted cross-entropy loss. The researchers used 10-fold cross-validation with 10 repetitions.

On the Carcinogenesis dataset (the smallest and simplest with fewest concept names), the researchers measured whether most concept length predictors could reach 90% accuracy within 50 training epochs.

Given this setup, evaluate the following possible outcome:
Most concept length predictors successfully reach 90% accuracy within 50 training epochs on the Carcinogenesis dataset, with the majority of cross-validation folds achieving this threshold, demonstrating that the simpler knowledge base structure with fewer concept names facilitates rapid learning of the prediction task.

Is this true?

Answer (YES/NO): YES